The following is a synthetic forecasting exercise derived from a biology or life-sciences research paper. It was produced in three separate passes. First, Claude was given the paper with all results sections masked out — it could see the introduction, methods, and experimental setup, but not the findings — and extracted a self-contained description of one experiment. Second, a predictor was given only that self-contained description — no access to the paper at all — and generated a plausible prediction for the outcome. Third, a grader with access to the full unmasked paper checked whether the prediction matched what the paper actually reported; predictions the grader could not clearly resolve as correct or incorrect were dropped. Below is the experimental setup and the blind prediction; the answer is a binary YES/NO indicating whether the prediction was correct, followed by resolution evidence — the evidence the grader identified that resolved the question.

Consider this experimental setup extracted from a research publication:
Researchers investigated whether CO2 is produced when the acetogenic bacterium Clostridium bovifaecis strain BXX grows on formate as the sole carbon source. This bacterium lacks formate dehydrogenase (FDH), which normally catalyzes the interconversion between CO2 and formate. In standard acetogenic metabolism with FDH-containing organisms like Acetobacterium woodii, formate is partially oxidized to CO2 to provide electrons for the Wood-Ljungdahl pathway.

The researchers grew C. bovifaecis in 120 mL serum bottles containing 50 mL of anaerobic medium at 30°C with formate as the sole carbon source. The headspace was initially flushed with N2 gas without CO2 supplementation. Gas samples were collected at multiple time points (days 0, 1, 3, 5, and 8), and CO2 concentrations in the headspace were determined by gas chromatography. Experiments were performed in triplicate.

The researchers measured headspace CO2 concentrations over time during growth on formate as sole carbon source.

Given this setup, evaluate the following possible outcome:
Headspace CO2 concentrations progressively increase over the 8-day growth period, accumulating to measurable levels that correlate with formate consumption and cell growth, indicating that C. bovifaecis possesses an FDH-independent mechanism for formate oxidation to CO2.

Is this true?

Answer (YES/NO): NO